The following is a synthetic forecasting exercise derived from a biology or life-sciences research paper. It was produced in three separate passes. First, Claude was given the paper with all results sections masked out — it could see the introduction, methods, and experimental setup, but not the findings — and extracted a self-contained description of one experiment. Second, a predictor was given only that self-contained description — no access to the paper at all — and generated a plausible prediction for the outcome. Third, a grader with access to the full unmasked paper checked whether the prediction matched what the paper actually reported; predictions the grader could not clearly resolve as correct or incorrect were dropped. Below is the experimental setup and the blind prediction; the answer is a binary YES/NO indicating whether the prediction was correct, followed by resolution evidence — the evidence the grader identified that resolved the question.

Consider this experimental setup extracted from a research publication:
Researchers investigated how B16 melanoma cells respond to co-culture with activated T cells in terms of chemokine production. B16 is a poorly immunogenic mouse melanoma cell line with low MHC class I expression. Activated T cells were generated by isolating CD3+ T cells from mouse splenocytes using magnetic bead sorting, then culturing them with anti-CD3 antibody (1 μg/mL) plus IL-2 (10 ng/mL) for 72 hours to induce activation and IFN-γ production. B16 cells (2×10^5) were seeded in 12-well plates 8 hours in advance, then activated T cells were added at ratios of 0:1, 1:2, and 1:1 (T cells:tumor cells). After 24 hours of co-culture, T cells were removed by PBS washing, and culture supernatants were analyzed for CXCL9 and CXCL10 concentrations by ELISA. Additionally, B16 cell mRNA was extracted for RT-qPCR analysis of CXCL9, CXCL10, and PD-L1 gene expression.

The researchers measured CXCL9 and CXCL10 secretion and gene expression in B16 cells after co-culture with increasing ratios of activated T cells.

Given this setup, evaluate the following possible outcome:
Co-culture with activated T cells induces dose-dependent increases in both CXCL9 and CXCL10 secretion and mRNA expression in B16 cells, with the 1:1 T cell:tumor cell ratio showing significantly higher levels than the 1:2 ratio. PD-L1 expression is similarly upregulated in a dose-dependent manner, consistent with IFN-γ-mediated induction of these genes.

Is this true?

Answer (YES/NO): NO